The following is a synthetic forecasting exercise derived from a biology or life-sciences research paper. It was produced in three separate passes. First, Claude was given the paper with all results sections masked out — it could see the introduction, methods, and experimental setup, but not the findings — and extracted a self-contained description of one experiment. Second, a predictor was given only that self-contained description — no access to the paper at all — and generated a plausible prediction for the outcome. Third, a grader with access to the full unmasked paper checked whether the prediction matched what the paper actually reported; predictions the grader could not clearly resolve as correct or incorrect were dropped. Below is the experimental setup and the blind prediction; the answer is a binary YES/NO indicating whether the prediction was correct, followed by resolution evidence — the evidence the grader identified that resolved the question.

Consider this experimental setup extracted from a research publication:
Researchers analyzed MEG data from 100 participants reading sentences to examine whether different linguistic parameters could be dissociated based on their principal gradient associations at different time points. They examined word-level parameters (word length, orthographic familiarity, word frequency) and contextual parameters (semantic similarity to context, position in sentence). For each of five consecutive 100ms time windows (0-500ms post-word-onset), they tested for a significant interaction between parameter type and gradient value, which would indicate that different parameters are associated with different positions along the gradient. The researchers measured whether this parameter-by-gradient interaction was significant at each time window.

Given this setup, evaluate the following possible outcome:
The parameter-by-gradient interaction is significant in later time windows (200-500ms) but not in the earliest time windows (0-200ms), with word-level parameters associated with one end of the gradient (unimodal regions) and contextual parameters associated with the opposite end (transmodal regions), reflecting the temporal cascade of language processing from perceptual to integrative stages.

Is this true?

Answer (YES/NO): NO